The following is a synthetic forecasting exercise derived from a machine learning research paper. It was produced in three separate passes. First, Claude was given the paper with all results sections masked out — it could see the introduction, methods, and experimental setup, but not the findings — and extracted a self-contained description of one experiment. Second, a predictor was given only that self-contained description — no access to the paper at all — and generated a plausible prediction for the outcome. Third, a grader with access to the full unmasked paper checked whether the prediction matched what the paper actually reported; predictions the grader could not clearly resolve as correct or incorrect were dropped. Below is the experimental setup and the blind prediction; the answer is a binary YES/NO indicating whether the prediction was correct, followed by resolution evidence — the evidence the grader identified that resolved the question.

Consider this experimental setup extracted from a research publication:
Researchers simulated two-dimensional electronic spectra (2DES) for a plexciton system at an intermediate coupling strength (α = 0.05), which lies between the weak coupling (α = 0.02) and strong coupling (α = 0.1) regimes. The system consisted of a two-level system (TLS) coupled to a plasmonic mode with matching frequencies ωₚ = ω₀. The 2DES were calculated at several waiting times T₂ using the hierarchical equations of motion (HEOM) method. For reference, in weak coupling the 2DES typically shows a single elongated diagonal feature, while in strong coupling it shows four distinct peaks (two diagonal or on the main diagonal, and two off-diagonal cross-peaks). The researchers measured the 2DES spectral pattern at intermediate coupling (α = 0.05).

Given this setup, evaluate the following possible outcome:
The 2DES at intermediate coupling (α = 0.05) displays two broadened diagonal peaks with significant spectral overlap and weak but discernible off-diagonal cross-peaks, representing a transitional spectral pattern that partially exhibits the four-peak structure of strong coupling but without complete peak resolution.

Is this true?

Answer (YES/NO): NO